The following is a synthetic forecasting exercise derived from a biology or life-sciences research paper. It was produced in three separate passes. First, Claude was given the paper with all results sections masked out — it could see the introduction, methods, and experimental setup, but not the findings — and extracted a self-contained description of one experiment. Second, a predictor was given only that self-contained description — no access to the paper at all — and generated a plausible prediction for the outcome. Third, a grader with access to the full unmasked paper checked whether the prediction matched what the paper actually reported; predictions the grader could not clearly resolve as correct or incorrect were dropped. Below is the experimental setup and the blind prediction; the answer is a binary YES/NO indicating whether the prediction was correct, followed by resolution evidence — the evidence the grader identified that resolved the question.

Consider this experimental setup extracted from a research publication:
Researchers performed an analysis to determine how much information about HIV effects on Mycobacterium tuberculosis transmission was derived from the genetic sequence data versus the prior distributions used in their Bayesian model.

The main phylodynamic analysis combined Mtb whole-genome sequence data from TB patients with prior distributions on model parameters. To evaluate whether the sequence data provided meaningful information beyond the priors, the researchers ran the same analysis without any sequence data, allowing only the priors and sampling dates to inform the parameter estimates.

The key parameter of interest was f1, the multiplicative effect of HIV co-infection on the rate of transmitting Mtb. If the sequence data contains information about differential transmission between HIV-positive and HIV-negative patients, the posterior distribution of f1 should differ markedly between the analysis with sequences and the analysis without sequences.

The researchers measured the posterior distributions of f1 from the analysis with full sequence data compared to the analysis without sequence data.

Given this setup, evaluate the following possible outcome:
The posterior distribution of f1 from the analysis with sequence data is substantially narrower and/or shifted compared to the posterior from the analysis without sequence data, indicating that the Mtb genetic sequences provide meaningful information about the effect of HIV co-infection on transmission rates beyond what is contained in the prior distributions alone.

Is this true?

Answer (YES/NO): YES